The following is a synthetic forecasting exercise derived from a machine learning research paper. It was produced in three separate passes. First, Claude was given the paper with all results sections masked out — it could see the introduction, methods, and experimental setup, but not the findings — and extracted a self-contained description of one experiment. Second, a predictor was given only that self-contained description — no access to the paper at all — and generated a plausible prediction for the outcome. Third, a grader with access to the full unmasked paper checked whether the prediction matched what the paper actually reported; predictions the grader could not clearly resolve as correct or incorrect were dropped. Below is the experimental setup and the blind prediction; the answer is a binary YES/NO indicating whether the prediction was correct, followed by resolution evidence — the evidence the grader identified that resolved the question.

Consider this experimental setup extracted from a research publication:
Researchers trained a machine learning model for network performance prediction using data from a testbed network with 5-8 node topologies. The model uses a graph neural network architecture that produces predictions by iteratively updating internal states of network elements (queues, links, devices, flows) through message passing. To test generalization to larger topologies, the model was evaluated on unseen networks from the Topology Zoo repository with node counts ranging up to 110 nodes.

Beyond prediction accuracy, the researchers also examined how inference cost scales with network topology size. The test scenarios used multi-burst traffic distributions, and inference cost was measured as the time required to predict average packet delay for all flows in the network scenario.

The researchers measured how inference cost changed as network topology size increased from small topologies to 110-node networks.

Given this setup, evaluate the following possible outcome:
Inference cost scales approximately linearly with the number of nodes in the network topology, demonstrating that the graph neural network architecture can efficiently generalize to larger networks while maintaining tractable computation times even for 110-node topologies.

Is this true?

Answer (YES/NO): YES